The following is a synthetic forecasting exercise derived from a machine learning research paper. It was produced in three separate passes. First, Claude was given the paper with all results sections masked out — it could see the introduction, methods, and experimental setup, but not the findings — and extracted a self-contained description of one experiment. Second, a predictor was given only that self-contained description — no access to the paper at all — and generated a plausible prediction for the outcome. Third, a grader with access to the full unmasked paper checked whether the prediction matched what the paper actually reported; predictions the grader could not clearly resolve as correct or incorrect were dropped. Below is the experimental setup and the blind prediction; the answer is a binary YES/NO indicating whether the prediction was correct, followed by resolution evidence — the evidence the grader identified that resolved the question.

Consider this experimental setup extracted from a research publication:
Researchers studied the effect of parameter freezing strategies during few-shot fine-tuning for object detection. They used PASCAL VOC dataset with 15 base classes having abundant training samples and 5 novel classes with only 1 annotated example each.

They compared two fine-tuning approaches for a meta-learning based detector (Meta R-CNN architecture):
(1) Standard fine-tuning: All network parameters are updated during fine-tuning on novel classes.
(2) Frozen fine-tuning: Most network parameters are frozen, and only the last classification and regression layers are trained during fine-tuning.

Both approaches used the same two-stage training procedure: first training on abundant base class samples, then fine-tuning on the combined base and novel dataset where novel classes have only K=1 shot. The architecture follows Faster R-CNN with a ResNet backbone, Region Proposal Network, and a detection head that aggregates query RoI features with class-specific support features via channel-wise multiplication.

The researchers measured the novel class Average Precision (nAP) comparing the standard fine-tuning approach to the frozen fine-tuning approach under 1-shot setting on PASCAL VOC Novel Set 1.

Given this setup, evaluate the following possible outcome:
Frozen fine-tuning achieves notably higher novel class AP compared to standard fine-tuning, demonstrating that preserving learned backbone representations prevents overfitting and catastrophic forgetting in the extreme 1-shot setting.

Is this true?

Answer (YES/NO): YES